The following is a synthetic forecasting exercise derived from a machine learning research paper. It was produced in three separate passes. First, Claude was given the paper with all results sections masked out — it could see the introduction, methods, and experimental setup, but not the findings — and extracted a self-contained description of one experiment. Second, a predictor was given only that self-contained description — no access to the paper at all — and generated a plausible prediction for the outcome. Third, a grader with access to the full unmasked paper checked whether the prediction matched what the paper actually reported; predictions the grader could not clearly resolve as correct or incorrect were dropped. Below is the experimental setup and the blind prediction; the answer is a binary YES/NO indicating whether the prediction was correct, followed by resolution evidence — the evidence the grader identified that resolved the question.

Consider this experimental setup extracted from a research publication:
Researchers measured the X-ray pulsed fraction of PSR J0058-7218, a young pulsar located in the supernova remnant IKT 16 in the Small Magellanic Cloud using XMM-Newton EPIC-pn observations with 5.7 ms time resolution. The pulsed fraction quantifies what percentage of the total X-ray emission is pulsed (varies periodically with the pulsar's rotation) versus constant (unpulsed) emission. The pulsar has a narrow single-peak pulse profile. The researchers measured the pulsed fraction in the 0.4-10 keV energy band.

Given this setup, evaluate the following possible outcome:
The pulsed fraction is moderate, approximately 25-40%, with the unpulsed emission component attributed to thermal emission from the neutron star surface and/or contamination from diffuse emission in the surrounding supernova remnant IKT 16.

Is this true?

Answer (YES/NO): NO